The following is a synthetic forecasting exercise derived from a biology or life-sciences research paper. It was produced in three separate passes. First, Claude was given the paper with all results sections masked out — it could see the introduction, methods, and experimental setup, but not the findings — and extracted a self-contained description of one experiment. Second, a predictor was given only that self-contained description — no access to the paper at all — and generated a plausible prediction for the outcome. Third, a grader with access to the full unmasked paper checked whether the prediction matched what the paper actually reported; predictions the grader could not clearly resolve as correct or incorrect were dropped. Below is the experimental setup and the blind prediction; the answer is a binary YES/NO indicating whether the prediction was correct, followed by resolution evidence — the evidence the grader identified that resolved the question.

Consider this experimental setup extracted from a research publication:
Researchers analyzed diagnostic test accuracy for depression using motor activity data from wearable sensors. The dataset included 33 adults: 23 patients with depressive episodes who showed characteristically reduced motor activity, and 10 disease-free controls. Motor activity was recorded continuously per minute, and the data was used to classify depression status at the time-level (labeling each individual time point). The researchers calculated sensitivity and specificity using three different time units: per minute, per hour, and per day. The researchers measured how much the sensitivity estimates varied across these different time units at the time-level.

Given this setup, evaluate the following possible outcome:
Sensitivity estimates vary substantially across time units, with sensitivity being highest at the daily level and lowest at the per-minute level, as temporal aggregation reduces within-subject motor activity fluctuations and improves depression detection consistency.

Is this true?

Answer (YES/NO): NO